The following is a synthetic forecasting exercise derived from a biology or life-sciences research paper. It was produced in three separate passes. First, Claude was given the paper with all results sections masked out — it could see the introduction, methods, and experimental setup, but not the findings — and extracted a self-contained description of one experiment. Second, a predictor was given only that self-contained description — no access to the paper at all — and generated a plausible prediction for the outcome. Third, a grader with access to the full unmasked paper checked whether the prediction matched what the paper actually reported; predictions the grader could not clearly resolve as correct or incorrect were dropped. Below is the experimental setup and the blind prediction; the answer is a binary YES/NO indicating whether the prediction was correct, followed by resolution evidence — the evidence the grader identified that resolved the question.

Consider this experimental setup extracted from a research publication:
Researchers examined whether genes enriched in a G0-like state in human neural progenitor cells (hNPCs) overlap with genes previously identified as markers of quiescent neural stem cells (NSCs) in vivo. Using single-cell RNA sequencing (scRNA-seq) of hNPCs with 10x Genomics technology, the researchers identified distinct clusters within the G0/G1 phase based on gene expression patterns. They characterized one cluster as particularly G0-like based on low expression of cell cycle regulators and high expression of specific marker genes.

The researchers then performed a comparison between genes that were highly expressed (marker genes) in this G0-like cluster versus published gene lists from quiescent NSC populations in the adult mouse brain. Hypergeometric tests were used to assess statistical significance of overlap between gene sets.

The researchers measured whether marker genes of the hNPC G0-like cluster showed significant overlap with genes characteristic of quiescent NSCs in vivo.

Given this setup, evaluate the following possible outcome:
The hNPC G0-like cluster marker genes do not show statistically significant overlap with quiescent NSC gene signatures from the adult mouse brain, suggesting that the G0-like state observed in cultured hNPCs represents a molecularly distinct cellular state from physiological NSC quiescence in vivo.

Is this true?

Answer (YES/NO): NO